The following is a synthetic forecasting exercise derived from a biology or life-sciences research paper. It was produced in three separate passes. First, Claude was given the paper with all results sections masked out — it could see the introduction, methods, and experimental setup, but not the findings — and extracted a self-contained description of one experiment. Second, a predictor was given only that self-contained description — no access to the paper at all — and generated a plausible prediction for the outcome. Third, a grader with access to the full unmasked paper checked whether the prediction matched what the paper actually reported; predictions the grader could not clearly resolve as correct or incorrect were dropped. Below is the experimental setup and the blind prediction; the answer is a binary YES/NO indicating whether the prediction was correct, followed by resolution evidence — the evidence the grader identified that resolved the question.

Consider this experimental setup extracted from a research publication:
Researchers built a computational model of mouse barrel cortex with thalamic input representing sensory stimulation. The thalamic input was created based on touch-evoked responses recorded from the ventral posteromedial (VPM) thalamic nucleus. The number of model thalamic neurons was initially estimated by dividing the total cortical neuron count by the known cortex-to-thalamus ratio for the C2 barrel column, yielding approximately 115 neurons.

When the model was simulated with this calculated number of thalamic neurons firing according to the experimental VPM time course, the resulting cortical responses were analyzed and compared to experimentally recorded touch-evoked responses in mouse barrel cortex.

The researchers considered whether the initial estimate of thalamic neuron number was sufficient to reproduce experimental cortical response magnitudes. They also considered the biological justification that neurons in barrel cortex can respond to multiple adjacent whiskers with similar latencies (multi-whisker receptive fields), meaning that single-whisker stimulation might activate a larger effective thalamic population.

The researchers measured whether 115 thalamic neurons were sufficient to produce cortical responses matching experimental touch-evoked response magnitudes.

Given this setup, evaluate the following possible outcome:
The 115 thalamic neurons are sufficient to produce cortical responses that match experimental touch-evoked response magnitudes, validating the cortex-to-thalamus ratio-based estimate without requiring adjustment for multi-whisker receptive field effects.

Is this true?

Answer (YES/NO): NO